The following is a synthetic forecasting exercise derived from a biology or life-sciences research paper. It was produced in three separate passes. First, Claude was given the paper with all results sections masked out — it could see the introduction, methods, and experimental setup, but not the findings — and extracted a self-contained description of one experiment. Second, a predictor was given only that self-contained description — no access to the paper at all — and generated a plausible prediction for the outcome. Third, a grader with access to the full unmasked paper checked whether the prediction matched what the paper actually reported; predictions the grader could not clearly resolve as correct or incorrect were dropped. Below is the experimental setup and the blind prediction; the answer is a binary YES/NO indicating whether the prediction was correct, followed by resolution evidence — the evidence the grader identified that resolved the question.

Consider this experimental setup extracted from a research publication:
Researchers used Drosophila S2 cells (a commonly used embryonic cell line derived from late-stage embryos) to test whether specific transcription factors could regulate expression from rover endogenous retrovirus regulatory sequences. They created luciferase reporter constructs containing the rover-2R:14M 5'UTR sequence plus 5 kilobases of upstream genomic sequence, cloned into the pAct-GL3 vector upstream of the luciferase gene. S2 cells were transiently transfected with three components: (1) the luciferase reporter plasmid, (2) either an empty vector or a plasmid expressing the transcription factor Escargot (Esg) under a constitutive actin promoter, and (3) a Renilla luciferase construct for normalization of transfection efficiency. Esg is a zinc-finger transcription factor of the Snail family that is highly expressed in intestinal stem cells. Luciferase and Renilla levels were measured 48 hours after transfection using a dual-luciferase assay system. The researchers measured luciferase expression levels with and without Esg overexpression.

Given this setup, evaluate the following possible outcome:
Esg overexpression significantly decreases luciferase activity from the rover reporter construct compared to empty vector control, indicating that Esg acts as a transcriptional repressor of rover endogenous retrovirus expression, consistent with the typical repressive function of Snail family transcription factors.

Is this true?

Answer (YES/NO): NO